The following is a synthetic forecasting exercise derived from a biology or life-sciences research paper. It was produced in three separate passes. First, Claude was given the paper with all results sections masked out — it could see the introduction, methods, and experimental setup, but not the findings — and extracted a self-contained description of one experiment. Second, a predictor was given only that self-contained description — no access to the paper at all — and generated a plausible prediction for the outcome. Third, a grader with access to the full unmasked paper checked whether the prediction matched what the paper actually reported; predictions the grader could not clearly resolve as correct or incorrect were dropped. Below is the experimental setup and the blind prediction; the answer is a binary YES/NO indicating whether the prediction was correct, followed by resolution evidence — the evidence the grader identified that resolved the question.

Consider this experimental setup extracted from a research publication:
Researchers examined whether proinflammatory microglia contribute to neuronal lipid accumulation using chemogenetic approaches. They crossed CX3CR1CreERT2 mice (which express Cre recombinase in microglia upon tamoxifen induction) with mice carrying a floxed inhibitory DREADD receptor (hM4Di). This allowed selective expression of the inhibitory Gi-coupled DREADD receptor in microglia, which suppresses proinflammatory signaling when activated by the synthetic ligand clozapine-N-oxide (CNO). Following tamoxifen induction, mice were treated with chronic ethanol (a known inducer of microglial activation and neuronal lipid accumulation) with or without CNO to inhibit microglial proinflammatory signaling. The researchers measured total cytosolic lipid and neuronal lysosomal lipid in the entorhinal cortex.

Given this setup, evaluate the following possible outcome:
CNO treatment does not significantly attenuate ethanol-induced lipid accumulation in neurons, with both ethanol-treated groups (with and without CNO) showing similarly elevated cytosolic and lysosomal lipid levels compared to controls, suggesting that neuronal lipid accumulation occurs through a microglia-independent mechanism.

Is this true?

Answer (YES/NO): NO